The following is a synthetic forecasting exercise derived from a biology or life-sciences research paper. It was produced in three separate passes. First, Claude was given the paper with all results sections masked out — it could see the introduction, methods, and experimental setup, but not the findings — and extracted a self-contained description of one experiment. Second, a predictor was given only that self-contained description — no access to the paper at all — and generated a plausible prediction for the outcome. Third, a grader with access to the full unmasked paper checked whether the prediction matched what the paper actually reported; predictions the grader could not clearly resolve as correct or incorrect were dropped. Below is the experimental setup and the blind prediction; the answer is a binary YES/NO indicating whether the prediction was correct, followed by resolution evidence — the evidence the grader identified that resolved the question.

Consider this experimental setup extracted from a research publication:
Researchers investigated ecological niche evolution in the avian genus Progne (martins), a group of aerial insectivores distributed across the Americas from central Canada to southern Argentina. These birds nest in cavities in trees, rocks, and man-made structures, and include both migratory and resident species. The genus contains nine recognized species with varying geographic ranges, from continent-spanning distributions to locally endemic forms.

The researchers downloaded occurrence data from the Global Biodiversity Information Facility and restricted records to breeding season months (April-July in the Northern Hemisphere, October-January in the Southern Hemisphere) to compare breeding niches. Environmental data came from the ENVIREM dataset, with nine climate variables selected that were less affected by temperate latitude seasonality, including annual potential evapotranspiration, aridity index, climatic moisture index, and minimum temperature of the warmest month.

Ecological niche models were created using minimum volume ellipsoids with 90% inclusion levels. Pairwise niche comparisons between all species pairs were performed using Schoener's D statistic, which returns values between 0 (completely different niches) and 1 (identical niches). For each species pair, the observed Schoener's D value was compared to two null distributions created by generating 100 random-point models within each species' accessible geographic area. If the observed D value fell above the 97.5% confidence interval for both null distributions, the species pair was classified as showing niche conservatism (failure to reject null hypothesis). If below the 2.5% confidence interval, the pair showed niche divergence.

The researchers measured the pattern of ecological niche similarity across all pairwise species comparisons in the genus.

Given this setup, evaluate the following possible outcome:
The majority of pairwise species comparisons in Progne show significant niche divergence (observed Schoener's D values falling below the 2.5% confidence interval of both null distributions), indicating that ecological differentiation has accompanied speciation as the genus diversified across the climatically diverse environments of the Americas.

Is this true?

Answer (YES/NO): NO